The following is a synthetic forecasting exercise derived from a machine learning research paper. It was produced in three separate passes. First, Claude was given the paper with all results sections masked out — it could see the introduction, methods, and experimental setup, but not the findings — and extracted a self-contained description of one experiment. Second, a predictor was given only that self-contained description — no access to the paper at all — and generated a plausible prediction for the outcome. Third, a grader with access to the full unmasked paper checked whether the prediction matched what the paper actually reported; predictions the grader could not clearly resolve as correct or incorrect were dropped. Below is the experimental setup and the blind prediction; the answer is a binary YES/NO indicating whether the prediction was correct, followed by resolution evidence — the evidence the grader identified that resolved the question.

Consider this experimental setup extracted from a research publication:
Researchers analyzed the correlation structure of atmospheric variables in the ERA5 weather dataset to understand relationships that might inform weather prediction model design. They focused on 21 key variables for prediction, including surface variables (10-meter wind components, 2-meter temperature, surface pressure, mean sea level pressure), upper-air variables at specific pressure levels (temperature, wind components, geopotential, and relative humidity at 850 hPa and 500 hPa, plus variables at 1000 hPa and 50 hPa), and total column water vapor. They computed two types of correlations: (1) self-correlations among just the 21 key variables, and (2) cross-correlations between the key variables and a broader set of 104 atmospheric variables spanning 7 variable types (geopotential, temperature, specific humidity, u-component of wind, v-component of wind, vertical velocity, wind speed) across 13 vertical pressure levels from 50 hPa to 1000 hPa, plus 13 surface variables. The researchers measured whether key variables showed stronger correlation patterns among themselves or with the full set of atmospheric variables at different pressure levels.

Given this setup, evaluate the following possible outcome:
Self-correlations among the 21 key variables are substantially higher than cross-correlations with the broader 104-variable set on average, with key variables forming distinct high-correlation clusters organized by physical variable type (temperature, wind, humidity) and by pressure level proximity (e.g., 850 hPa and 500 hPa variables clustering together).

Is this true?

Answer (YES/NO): NO